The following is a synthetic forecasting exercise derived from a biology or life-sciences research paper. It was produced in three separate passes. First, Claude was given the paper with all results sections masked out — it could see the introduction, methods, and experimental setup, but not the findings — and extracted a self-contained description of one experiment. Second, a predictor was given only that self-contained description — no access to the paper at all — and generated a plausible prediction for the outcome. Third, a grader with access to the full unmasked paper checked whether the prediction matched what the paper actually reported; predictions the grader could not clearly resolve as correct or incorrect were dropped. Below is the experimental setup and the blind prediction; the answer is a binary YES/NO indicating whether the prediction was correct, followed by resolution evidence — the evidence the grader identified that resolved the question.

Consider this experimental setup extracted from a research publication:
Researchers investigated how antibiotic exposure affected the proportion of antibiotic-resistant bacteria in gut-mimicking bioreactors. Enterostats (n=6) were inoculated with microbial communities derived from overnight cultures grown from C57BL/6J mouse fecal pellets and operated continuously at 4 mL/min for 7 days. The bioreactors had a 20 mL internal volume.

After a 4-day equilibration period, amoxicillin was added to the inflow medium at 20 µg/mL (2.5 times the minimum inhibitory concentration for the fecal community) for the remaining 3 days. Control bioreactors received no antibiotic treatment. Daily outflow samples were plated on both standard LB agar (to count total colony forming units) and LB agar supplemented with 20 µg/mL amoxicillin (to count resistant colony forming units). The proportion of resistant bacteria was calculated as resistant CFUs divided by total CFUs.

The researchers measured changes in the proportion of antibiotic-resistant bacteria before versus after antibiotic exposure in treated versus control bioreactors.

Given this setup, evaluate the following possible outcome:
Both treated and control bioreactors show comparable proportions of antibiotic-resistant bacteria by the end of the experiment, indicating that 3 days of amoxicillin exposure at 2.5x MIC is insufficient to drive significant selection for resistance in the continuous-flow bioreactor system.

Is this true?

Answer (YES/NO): NO